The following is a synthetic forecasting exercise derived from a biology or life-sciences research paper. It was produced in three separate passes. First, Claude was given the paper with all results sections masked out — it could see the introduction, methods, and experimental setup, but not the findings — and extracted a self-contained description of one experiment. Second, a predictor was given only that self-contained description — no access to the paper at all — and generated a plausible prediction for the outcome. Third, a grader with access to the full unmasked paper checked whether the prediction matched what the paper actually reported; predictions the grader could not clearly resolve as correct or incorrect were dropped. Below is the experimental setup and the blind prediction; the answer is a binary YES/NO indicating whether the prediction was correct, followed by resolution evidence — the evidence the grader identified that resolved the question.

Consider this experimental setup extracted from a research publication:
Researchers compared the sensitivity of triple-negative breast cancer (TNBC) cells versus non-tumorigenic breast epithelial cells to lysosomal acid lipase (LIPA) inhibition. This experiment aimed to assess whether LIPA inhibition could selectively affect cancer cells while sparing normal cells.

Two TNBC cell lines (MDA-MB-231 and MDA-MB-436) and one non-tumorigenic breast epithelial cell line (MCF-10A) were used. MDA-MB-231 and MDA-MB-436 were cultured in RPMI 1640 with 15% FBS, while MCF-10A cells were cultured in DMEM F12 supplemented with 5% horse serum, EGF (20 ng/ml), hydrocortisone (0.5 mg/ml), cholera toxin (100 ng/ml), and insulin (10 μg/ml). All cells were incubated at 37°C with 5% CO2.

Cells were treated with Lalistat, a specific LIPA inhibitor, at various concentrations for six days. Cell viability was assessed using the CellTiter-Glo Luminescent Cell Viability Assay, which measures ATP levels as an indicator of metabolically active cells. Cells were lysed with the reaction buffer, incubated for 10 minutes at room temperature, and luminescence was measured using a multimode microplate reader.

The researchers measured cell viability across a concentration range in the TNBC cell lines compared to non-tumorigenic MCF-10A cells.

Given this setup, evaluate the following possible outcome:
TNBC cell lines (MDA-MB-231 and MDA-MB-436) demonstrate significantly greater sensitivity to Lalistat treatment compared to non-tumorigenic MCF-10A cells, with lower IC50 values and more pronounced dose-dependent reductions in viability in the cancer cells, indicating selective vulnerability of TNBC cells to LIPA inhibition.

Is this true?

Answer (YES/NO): YES